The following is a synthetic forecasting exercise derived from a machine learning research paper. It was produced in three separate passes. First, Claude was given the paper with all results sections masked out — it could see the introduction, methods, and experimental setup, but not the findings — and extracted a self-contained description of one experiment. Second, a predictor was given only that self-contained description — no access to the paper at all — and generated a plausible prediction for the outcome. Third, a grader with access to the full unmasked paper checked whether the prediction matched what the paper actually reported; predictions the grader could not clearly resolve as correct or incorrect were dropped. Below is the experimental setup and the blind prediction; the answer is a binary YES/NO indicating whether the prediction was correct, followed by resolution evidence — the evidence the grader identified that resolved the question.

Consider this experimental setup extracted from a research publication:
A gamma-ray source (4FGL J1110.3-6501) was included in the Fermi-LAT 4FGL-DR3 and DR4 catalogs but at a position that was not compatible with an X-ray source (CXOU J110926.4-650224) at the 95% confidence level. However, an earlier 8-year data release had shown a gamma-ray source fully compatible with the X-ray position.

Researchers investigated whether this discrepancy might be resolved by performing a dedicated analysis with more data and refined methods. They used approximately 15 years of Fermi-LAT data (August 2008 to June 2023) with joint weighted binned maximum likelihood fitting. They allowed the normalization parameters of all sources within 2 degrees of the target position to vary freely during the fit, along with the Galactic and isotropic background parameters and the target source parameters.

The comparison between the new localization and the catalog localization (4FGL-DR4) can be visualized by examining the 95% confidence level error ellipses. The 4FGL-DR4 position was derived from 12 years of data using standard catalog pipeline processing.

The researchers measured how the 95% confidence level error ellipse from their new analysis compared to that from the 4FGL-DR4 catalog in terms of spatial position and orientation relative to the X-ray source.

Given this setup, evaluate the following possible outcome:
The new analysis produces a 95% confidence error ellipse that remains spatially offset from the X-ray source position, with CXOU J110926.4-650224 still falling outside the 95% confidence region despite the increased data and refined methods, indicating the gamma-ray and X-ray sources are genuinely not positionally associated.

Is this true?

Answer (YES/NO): NO